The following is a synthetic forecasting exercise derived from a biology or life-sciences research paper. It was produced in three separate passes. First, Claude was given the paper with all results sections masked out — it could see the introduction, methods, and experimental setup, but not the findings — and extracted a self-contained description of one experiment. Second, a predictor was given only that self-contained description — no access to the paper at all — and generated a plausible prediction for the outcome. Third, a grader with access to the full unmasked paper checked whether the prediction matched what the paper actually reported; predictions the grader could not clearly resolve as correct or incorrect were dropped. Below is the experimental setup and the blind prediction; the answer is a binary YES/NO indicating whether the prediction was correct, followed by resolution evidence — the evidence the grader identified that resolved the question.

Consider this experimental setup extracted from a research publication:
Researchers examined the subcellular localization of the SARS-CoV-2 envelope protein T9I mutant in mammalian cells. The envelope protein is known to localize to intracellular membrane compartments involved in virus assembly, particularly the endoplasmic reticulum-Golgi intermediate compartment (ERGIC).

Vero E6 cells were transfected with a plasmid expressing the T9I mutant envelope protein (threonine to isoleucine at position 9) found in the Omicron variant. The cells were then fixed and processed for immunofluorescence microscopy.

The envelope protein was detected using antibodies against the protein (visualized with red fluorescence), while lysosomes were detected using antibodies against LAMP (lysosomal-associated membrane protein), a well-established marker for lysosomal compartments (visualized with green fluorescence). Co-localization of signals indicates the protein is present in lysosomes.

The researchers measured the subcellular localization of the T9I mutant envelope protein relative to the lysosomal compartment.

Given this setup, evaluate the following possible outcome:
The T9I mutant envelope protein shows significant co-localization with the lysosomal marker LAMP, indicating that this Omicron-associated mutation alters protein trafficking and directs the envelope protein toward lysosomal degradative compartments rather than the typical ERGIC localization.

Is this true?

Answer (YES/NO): NO